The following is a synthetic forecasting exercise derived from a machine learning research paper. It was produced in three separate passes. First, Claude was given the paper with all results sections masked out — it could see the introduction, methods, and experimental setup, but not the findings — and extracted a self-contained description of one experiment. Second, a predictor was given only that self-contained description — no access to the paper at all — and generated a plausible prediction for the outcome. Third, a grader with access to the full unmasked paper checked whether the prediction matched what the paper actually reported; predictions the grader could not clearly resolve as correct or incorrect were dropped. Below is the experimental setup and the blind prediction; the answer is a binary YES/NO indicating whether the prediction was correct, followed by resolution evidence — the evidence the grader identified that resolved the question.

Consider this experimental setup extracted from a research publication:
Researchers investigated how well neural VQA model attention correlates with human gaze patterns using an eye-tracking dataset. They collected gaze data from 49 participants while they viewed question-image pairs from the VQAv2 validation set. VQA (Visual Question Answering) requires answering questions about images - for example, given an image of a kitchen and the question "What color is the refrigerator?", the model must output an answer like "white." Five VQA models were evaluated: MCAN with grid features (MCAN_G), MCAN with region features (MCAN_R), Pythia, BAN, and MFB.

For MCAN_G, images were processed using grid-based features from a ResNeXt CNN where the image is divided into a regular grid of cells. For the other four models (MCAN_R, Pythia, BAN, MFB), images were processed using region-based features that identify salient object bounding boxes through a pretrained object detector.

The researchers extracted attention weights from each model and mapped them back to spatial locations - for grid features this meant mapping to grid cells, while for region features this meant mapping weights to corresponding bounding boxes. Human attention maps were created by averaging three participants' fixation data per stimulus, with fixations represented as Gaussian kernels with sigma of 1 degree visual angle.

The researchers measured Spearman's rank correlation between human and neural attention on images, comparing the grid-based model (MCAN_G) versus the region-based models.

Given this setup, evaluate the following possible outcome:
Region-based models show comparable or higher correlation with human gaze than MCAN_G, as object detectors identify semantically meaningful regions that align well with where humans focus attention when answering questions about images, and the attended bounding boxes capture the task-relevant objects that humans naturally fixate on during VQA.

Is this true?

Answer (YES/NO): YES